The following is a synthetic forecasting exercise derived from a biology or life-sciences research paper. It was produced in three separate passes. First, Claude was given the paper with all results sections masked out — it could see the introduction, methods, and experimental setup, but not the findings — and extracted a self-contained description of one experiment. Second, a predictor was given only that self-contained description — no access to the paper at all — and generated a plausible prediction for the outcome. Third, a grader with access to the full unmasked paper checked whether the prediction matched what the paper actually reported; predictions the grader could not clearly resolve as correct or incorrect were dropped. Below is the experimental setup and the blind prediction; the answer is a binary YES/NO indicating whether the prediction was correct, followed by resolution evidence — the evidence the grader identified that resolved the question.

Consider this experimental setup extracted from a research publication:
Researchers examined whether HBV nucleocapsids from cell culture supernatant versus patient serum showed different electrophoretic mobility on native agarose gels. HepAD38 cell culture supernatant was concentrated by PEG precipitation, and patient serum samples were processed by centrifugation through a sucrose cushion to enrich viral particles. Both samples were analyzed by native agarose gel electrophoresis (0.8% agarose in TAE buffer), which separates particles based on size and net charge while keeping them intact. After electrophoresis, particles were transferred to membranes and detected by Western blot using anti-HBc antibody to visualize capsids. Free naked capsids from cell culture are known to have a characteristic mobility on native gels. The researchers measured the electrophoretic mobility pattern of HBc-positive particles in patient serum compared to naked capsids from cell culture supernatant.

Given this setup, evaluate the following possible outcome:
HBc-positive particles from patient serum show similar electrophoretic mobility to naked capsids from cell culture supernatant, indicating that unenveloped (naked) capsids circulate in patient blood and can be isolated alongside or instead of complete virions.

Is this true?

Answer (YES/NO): NO